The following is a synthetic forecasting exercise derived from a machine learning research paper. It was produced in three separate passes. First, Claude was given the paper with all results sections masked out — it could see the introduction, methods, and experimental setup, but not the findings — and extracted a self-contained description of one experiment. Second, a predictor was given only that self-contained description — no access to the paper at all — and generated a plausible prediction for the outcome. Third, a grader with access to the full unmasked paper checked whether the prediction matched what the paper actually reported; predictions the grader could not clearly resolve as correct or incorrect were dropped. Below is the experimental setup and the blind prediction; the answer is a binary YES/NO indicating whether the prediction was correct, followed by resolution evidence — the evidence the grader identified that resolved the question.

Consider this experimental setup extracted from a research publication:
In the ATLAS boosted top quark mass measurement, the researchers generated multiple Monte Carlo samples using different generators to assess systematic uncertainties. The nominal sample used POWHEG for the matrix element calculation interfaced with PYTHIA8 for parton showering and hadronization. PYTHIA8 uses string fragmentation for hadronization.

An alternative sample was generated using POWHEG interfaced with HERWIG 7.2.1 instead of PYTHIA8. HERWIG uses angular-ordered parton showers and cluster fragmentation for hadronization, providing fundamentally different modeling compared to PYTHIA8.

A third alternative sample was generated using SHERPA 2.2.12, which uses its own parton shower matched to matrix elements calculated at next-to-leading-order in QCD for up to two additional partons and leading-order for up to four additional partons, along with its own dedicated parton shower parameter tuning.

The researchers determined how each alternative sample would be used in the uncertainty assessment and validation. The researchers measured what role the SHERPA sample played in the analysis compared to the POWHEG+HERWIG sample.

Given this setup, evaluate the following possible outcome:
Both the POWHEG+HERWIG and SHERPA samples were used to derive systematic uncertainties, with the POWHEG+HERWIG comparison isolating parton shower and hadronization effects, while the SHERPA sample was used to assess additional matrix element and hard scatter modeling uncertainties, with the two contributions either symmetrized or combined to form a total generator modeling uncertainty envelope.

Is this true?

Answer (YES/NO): NO